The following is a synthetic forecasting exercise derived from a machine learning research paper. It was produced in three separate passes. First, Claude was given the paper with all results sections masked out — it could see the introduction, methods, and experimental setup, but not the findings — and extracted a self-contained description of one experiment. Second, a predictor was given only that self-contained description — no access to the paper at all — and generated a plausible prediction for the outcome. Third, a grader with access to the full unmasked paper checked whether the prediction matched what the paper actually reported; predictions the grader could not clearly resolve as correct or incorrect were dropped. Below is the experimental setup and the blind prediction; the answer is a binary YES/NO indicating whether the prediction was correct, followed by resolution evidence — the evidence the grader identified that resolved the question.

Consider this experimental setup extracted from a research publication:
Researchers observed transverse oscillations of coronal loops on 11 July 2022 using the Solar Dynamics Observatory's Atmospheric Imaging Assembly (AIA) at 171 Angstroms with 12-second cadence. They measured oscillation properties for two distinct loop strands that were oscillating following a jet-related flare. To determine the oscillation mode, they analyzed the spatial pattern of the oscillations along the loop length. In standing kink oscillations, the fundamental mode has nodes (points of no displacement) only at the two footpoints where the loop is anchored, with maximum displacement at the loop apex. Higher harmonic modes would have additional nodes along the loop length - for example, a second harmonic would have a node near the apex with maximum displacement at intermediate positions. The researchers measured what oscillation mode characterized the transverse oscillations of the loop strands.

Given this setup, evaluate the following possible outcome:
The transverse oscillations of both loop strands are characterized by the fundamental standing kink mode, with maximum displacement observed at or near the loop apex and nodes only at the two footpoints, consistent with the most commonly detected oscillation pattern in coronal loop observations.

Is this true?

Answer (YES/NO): YES